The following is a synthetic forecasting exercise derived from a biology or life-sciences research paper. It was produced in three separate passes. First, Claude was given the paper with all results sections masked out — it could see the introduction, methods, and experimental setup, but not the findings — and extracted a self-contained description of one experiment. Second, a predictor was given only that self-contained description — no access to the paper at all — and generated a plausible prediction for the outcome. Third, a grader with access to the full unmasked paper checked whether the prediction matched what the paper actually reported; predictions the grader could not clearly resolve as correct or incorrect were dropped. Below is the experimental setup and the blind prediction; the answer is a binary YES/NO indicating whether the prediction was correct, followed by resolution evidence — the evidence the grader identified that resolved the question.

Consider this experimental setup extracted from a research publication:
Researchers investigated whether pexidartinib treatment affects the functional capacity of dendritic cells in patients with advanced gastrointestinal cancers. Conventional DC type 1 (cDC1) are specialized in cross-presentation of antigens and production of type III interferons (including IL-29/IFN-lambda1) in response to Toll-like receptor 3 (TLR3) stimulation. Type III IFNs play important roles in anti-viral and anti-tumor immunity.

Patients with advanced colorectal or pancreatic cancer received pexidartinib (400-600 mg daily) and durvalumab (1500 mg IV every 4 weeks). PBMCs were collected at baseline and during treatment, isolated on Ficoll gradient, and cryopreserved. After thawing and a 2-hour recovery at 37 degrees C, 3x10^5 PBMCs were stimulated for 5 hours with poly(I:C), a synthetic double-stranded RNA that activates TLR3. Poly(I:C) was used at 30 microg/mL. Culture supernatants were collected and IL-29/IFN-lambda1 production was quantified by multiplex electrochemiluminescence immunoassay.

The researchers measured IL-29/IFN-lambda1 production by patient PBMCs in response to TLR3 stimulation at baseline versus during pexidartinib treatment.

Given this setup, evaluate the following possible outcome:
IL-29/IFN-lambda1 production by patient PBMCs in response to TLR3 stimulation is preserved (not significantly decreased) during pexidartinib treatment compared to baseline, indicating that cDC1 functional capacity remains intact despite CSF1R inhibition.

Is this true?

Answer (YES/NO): NO